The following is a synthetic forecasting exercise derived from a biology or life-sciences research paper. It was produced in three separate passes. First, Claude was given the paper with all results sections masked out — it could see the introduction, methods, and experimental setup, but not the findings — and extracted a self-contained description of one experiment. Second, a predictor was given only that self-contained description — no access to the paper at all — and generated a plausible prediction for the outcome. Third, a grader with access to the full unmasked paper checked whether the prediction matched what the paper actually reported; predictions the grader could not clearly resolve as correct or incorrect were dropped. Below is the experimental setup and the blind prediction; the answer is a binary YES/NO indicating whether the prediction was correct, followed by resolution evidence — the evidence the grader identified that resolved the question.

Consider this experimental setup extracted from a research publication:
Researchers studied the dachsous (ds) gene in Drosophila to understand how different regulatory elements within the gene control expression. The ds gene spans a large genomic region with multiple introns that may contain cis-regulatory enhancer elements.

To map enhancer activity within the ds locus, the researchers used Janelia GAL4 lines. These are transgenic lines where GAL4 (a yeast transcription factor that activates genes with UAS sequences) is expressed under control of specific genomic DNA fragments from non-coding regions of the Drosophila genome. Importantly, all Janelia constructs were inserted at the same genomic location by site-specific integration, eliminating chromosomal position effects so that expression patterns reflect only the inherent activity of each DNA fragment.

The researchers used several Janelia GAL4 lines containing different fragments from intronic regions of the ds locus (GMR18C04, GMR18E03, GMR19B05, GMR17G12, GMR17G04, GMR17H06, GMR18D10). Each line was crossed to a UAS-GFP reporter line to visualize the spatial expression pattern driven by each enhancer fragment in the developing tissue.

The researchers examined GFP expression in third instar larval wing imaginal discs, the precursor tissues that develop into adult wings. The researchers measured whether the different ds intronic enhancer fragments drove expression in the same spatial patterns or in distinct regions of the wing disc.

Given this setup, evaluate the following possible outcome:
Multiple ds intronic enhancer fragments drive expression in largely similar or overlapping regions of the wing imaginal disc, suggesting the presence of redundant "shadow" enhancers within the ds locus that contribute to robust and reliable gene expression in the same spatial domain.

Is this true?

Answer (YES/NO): NO